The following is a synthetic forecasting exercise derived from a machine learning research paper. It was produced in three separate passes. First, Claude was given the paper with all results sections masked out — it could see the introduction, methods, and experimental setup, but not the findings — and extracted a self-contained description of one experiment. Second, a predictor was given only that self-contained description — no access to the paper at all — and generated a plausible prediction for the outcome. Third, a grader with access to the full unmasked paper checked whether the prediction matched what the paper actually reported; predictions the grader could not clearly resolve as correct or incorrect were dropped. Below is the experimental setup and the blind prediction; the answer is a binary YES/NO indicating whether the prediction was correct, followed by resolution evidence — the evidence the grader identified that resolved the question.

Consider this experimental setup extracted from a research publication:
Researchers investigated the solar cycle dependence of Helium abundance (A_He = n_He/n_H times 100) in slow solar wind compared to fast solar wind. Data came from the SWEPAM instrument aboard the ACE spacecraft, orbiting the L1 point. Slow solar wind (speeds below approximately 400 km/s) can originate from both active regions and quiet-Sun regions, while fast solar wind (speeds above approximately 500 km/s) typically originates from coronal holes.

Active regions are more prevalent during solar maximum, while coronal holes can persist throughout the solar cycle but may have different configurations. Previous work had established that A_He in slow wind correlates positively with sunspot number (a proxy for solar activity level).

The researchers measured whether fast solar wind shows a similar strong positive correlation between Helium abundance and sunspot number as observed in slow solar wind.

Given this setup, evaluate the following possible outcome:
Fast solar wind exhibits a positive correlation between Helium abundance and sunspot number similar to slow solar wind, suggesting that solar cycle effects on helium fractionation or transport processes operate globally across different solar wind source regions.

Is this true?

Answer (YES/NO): NO